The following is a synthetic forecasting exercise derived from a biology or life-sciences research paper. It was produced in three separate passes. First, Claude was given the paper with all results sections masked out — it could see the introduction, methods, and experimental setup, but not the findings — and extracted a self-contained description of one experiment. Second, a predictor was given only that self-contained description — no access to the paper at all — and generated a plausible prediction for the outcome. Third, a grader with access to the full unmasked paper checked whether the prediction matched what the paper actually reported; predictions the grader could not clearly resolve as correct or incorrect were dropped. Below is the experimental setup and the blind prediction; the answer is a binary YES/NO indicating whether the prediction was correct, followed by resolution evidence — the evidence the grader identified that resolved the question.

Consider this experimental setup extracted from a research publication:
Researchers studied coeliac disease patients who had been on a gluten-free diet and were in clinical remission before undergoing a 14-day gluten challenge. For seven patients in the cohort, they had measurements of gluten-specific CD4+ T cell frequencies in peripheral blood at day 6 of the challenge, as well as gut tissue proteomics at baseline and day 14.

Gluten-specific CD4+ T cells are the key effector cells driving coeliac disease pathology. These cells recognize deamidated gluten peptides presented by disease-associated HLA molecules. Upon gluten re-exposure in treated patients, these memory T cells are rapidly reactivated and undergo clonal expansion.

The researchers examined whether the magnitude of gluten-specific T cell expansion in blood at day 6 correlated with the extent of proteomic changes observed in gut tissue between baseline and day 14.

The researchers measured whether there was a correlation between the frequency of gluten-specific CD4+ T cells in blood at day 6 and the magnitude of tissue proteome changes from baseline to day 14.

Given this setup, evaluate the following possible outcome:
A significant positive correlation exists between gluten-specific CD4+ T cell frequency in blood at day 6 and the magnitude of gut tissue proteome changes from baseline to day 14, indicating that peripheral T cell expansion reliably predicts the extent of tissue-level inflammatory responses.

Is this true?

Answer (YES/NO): NO